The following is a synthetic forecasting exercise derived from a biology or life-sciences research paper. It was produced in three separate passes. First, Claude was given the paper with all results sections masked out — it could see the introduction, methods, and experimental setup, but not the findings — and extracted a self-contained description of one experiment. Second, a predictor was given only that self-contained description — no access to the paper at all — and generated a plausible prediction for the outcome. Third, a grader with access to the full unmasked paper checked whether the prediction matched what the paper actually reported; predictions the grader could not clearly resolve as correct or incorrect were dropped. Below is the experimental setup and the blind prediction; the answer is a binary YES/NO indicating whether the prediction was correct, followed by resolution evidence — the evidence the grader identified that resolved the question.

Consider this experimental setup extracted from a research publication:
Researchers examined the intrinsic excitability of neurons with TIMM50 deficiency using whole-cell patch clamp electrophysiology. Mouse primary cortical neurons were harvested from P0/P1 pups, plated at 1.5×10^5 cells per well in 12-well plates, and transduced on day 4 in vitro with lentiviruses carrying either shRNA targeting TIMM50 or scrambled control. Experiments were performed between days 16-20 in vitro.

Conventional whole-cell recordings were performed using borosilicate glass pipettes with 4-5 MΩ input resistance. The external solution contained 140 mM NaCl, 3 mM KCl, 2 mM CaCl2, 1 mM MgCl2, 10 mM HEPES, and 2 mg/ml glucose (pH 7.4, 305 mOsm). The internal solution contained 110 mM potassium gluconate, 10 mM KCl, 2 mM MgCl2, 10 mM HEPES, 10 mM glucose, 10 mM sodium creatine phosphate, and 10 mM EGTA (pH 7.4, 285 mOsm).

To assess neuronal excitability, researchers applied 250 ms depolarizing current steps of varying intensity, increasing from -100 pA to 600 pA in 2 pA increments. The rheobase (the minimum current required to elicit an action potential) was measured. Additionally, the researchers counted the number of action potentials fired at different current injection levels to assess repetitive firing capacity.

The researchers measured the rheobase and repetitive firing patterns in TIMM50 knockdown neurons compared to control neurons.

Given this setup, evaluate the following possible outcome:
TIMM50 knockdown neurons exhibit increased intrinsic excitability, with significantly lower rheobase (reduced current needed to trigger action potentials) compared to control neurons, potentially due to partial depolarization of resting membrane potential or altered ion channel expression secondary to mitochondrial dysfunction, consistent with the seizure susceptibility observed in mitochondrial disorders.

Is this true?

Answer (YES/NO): NO